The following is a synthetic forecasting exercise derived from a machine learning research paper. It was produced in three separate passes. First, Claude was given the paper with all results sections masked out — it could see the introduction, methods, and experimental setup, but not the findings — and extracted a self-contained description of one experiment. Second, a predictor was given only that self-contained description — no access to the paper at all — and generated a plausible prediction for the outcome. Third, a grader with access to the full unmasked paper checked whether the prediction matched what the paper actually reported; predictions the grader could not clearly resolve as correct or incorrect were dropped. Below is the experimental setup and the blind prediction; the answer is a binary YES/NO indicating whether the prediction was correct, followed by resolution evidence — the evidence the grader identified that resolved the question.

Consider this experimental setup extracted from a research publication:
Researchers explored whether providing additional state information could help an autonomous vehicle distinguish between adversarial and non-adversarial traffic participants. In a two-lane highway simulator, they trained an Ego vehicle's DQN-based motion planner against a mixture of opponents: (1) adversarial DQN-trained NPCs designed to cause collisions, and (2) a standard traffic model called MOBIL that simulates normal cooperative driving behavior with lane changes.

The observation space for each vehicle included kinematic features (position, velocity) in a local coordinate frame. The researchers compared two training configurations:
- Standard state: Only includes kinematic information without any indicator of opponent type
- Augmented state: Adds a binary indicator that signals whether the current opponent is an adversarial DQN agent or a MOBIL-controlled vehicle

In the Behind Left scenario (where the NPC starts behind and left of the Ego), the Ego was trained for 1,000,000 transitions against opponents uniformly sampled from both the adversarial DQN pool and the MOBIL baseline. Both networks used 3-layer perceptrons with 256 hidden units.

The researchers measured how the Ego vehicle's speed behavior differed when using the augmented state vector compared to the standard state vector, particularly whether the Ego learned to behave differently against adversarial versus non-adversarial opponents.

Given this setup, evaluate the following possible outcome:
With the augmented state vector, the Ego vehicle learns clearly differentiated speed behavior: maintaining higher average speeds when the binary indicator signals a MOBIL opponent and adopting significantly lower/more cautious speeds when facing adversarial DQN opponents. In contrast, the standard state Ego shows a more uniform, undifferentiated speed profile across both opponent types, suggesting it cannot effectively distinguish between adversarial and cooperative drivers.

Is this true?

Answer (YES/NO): NO